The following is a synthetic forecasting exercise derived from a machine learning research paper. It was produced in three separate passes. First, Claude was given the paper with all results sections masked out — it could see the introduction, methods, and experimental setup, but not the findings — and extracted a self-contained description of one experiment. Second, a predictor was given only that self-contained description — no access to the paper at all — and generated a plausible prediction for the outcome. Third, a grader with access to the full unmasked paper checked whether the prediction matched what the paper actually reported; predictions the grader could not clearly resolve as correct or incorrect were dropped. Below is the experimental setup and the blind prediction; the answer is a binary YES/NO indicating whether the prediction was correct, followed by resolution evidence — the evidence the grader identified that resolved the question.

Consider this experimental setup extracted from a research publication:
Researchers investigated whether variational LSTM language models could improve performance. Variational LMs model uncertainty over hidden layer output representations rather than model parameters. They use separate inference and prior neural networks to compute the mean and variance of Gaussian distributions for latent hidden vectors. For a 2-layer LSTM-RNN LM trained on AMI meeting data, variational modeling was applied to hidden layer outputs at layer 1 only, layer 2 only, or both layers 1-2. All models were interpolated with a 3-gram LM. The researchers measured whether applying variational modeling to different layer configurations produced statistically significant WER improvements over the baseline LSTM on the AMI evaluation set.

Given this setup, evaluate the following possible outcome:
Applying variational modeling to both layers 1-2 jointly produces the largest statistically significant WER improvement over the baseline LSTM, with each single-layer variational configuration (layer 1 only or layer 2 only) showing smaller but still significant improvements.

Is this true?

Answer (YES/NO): NO